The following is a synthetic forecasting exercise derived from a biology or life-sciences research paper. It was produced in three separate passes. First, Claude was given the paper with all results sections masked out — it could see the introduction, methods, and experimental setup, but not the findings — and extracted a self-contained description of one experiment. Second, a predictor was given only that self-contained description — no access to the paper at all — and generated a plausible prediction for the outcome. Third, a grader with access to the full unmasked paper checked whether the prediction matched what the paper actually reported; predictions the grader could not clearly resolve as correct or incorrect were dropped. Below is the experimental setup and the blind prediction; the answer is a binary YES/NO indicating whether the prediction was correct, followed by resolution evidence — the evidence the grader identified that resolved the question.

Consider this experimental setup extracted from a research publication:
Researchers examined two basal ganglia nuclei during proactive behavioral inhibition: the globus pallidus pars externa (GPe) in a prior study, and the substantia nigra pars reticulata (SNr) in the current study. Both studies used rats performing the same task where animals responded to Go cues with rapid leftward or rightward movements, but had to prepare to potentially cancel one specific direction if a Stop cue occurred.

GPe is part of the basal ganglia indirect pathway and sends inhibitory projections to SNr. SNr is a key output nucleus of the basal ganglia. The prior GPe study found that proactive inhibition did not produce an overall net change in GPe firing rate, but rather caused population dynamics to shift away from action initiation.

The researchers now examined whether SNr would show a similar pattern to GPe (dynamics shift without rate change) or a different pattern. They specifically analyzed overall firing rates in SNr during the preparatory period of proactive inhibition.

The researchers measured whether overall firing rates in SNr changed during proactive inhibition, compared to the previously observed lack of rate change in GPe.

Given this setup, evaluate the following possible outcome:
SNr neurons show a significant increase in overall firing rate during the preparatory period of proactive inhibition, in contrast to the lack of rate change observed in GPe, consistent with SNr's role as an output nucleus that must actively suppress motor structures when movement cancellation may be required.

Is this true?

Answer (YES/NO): YES